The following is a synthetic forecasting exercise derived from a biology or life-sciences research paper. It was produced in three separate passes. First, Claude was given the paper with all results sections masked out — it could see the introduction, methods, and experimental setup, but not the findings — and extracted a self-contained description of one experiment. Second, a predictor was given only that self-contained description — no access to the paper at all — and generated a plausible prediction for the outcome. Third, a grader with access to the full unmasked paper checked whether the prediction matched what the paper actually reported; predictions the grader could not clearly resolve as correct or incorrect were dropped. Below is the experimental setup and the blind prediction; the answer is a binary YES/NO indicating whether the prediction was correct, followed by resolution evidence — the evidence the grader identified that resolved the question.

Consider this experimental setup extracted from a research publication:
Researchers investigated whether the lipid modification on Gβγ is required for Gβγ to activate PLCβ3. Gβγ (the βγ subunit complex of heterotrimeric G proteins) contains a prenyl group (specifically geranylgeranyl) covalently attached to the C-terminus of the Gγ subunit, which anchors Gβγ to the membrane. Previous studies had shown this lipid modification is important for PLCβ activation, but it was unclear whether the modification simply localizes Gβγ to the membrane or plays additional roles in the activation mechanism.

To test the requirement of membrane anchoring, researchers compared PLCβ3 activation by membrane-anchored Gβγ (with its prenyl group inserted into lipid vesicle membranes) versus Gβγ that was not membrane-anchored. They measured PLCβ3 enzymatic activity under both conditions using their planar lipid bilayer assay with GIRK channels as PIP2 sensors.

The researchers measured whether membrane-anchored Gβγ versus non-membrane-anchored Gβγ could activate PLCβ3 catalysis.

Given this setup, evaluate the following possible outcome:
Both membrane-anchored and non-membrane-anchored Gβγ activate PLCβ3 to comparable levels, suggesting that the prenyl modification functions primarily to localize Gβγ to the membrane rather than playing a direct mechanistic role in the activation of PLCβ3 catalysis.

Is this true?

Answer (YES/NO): NO